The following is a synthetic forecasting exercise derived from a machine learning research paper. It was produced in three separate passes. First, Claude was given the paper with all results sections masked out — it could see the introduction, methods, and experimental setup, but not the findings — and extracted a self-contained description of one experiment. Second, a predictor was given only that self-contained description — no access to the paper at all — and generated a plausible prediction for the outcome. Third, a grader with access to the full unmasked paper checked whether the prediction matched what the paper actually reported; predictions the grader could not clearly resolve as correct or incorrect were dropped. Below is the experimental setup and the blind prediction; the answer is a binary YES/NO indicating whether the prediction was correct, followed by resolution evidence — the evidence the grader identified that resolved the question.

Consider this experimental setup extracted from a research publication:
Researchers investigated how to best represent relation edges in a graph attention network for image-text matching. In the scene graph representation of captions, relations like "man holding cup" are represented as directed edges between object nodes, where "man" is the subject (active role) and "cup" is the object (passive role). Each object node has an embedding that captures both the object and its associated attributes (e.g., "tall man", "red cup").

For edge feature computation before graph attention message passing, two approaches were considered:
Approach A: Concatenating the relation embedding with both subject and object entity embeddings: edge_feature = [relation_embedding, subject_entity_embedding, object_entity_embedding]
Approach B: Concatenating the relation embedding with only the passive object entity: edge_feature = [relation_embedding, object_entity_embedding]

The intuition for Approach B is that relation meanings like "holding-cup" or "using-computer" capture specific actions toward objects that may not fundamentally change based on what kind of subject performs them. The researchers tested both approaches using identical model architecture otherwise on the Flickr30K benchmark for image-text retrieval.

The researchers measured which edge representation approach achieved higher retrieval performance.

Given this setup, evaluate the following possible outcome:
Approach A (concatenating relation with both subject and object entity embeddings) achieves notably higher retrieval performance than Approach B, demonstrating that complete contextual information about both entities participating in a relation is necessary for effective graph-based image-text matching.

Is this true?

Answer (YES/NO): NO